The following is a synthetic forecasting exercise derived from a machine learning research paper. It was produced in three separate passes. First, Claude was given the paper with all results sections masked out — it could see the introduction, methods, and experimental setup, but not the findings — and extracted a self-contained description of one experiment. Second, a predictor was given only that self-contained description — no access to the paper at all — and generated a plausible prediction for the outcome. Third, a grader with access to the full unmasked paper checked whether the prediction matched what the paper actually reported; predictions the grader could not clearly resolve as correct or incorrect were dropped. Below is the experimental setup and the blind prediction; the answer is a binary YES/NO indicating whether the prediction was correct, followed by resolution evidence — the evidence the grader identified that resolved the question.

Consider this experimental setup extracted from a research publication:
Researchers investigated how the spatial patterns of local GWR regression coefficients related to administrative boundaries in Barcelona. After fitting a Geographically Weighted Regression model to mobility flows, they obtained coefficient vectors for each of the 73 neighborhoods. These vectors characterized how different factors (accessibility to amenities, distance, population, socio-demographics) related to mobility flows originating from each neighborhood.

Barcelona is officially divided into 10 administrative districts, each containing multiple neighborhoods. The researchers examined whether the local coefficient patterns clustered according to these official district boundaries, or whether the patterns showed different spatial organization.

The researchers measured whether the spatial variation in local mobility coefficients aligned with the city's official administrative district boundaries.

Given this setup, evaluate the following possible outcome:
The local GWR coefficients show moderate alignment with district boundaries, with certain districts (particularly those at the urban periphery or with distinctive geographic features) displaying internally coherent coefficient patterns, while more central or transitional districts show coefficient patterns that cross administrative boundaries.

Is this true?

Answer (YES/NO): NO